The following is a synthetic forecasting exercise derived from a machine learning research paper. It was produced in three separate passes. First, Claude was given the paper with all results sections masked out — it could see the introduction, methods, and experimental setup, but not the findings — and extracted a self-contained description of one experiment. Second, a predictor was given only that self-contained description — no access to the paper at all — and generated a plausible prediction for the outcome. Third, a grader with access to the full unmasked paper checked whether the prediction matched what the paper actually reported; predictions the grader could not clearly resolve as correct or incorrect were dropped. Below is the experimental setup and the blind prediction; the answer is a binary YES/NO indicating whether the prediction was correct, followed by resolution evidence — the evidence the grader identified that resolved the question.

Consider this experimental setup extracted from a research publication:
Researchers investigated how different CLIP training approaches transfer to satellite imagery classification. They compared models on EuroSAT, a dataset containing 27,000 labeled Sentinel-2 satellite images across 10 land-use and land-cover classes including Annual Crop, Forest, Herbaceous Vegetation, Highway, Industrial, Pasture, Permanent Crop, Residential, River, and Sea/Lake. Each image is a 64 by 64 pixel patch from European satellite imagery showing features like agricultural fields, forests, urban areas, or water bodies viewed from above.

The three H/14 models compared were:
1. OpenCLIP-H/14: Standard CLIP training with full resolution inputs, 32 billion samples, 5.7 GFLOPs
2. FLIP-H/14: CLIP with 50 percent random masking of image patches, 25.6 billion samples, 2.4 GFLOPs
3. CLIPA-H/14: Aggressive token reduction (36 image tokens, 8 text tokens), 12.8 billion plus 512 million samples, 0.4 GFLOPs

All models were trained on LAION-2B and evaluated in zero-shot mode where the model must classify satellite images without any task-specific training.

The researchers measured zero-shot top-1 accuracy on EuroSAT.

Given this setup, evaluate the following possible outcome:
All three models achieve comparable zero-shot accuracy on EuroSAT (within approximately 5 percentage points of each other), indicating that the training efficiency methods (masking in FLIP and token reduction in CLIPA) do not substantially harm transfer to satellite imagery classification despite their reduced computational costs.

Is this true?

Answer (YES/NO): NO